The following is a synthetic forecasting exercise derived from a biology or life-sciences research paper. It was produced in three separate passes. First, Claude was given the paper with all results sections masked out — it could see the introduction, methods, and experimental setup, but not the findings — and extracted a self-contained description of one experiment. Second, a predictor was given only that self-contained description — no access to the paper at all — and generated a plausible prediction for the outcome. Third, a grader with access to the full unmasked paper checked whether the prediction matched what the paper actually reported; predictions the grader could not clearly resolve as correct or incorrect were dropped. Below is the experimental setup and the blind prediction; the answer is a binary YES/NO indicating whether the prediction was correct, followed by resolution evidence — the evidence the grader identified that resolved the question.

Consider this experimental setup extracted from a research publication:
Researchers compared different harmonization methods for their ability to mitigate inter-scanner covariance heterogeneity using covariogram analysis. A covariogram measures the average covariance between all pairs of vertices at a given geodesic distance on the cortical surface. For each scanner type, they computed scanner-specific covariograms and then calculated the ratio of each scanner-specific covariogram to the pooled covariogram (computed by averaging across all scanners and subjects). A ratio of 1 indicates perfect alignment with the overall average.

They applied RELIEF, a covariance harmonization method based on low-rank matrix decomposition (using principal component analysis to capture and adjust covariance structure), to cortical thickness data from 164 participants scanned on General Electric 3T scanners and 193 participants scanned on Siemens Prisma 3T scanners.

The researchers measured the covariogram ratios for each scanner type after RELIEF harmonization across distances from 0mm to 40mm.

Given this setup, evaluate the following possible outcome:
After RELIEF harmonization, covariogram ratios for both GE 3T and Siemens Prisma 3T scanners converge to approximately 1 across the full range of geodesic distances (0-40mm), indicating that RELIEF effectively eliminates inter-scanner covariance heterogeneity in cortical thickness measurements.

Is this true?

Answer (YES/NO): NO